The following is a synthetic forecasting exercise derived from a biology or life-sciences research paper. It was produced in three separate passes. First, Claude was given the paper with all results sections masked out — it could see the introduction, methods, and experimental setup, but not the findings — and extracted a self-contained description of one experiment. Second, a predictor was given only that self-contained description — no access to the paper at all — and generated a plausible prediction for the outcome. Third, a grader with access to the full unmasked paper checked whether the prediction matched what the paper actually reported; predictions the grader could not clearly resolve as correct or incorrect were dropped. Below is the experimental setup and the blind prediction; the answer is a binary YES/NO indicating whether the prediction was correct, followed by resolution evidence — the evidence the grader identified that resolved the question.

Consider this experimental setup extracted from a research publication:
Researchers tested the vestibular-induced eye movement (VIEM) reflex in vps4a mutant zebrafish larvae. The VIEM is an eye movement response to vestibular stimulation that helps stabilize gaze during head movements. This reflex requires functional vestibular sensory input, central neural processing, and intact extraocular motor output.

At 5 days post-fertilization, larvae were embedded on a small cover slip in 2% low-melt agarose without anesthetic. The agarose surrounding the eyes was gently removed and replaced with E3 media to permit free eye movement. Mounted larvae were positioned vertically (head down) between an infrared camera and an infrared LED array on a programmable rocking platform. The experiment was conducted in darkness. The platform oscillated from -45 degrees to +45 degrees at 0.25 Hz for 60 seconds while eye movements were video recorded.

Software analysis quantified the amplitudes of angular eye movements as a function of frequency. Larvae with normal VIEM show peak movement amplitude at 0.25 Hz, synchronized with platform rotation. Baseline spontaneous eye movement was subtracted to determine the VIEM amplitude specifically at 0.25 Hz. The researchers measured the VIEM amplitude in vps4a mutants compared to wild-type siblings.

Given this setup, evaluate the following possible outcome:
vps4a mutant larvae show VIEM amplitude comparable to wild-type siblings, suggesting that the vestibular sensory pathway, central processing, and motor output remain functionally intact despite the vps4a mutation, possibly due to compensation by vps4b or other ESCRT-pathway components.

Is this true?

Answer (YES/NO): YES